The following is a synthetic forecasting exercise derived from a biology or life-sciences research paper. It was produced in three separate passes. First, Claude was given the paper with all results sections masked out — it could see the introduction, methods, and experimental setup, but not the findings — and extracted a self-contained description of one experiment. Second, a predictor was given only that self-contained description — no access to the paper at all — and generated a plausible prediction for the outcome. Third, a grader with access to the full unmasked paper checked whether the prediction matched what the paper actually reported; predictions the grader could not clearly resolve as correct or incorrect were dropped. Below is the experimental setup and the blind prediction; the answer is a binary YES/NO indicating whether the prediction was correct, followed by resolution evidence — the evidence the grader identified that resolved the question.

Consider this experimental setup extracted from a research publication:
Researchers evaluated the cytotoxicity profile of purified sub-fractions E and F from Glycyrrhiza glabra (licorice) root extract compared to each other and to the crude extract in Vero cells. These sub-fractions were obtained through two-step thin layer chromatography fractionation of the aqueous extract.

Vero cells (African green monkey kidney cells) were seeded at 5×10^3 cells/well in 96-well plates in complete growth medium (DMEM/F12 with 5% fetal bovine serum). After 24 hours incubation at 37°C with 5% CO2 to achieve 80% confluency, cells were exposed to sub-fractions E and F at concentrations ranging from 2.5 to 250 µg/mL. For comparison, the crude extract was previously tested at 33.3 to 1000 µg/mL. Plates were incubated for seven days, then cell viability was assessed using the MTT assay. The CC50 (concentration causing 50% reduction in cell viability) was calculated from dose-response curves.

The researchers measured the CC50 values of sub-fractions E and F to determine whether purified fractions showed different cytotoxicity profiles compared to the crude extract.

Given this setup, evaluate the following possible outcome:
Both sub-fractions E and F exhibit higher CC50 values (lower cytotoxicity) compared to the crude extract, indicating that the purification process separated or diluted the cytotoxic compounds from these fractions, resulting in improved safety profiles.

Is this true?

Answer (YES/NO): NO